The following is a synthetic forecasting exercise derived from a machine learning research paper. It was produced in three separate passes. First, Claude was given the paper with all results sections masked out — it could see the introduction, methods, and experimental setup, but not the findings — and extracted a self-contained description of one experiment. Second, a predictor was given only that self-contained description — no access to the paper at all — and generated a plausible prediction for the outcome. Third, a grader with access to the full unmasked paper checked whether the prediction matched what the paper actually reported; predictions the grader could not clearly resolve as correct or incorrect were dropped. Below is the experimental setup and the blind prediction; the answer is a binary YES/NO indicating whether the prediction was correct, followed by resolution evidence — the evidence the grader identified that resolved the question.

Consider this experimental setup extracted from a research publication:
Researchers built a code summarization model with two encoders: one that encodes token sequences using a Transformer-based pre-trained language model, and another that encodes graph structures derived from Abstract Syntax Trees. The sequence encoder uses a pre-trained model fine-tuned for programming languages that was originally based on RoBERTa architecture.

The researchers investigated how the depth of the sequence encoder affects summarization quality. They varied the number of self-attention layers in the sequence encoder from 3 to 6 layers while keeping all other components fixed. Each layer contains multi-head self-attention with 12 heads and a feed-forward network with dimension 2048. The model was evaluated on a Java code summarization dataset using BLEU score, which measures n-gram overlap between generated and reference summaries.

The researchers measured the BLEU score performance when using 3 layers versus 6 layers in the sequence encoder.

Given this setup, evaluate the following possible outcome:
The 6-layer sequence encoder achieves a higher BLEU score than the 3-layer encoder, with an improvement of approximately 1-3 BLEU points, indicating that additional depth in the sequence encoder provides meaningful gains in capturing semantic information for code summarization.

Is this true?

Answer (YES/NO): YES